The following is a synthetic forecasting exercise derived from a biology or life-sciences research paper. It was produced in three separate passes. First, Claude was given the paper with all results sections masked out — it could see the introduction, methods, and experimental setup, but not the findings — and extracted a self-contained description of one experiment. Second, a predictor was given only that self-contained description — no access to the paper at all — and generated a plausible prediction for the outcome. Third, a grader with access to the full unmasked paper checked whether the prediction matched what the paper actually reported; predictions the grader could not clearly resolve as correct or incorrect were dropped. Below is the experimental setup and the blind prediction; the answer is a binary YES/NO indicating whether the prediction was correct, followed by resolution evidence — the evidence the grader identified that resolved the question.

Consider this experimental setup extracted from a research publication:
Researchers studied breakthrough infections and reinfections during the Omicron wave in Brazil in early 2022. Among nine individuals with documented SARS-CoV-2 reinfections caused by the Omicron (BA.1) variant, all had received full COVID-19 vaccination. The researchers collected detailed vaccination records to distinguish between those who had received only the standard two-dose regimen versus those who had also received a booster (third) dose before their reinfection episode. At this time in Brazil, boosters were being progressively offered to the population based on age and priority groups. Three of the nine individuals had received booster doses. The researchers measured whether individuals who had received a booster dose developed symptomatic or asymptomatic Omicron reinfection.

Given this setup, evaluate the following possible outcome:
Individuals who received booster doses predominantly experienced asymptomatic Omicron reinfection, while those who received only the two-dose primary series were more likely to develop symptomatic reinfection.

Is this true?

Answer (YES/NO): NO